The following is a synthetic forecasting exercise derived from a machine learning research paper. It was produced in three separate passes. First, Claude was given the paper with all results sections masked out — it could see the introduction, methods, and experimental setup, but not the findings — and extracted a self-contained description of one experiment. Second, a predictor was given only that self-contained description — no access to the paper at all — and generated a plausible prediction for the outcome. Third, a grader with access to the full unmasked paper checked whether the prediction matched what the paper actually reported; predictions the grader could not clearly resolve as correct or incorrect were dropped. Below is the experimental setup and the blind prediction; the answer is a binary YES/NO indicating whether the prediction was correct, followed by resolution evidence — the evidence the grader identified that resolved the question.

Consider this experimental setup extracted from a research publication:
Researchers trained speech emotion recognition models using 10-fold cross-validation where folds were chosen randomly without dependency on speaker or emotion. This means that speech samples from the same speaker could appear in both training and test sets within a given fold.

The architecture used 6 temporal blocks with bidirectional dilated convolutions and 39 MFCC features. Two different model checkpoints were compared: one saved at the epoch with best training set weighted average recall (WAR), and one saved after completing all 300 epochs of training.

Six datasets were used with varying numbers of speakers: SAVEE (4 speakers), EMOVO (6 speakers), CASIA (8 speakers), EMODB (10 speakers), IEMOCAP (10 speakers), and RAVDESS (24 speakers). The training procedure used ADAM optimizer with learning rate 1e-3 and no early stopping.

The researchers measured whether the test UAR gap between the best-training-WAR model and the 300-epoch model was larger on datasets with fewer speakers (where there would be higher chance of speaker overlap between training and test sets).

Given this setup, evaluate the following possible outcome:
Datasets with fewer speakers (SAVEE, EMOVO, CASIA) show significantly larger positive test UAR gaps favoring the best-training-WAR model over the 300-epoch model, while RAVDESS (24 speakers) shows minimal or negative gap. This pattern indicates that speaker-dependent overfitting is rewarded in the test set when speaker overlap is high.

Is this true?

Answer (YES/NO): NO